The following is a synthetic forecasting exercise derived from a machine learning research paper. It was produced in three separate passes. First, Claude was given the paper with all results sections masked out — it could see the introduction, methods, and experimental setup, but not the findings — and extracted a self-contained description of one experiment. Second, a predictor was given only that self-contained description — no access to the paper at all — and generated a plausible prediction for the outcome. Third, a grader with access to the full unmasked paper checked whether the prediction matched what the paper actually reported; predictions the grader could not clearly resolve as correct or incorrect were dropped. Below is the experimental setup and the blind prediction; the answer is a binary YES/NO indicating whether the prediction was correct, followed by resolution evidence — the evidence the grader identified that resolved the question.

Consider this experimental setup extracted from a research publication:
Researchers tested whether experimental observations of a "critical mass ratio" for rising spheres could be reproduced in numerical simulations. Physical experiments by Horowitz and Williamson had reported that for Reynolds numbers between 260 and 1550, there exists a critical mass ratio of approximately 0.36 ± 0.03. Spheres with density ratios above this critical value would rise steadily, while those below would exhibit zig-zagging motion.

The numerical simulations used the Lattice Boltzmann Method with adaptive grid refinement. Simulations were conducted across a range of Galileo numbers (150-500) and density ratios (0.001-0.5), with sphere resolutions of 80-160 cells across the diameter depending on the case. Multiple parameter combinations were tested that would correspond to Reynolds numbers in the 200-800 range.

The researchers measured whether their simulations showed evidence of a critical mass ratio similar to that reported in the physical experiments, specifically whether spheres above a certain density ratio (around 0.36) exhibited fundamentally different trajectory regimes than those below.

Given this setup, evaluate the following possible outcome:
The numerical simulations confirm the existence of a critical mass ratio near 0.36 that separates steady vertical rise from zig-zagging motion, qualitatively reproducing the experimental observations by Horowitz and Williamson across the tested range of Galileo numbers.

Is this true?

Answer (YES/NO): NO